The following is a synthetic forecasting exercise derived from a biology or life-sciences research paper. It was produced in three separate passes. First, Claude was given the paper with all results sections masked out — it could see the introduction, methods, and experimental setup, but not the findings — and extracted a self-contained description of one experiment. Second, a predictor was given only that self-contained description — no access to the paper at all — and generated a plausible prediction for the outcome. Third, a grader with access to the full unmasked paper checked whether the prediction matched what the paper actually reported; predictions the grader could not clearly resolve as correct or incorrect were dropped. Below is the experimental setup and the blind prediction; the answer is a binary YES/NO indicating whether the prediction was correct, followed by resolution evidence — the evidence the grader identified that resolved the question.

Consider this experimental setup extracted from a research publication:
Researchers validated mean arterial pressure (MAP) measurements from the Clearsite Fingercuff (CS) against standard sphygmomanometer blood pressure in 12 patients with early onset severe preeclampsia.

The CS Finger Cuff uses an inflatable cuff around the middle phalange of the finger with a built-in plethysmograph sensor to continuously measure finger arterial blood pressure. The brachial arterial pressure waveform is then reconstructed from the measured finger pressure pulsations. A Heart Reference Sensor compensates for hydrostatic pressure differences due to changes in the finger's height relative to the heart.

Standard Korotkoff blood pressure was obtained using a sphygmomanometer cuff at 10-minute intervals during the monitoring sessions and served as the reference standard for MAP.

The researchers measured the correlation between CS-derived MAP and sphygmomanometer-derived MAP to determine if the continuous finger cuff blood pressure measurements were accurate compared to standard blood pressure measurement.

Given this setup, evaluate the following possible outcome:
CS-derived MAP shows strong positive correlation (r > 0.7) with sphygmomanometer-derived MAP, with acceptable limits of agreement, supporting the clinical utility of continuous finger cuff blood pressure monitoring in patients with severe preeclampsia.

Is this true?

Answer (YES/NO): YES